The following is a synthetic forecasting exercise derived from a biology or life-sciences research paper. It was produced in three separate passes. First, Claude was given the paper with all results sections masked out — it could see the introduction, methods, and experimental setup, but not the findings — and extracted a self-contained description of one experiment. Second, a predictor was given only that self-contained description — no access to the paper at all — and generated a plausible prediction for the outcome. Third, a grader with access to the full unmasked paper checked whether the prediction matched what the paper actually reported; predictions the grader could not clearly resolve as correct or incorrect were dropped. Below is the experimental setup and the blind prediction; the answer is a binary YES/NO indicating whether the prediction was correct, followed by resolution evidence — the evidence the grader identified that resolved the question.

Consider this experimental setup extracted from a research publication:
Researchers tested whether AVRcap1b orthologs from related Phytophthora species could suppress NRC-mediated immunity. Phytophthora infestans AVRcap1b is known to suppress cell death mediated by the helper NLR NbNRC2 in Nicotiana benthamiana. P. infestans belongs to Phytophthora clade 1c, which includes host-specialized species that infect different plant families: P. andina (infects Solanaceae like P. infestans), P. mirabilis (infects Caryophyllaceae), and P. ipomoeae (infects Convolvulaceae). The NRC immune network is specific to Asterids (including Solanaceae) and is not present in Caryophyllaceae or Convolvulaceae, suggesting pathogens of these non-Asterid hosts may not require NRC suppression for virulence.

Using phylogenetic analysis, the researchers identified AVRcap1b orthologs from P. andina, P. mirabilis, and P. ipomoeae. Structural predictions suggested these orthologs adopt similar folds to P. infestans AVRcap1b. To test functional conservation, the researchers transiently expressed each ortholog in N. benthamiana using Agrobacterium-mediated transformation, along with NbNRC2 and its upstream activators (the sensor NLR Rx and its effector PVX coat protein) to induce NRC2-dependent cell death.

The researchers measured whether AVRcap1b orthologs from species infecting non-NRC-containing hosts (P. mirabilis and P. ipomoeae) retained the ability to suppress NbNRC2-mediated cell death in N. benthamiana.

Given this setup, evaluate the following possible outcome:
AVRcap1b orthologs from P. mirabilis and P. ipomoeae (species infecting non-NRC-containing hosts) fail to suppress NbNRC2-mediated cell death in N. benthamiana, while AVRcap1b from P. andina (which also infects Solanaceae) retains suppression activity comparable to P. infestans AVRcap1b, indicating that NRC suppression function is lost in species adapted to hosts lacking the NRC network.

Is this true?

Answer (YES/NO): NO